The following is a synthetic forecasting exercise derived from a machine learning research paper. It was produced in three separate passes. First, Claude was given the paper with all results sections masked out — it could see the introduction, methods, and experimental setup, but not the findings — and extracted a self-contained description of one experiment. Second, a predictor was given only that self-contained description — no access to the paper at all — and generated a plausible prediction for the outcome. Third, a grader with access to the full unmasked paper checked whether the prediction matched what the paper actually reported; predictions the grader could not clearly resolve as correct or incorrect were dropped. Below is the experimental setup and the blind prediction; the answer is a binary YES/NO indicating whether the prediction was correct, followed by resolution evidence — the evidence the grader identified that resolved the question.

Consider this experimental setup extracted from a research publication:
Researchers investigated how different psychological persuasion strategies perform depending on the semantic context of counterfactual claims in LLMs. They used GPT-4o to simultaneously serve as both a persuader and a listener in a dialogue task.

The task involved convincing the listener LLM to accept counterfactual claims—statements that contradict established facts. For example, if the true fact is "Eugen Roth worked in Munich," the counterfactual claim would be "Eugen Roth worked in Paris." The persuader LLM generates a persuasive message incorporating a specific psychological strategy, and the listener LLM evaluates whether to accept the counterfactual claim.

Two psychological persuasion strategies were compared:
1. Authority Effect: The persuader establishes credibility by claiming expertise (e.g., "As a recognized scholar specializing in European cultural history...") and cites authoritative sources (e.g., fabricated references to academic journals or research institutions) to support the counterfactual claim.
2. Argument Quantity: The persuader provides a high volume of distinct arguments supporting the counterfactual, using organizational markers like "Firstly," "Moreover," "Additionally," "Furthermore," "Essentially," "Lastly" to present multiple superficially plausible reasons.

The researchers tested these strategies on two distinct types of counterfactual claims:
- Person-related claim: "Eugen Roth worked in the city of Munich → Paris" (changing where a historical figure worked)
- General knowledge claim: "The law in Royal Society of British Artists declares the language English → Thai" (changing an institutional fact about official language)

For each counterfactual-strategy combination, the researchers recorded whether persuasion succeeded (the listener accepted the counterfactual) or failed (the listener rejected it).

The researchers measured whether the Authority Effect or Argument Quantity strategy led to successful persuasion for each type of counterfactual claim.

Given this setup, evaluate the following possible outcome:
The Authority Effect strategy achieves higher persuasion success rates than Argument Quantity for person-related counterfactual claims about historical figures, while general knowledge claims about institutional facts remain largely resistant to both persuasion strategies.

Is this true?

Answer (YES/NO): NO